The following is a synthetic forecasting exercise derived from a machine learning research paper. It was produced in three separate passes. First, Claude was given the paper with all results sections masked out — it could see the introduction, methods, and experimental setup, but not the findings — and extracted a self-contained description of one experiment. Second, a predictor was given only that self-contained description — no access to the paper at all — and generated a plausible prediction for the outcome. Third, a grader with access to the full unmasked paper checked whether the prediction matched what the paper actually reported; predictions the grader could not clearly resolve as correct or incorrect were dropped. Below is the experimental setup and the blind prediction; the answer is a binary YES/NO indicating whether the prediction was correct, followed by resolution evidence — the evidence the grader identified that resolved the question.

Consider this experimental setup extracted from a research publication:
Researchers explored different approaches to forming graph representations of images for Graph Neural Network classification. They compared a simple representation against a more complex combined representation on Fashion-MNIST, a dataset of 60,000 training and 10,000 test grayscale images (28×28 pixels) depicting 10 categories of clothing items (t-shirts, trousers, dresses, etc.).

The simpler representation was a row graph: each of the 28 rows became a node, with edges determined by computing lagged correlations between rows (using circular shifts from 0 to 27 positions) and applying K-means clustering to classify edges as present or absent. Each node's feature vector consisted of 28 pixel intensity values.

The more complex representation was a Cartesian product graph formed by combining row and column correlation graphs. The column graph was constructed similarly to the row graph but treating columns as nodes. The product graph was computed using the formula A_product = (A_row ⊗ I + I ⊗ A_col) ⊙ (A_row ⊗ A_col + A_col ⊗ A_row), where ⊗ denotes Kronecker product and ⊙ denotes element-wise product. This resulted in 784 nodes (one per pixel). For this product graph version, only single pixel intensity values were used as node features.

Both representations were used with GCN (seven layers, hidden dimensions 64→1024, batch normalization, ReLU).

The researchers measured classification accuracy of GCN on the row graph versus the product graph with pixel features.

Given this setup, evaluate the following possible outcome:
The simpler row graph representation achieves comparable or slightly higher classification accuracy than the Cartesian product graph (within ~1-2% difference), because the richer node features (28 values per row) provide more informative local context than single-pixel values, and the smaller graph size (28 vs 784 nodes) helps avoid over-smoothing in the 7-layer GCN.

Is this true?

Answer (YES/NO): NO